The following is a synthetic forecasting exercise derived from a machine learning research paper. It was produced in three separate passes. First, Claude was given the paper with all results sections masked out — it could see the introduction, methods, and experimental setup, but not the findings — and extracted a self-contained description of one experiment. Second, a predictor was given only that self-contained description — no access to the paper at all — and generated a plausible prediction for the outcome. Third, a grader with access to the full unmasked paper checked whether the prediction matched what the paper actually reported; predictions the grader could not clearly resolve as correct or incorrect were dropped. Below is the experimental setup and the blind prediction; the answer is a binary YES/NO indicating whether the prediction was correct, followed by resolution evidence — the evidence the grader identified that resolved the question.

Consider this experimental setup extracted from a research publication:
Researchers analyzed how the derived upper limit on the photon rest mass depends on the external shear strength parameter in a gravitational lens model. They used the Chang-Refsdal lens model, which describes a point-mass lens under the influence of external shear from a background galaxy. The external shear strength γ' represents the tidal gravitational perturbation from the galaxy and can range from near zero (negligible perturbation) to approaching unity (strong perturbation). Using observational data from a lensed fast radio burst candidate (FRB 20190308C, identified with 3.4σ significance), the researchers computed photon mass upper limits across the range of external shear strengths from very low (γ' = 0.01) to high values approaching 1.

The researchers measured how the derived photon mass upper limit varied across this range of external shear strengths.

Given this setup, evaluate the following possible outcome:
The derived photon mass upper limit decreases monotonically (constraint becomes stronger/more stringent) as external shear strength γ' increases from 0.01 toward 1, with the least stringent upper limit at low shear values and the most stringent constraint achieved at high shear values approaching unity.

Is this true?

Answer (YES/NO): NO